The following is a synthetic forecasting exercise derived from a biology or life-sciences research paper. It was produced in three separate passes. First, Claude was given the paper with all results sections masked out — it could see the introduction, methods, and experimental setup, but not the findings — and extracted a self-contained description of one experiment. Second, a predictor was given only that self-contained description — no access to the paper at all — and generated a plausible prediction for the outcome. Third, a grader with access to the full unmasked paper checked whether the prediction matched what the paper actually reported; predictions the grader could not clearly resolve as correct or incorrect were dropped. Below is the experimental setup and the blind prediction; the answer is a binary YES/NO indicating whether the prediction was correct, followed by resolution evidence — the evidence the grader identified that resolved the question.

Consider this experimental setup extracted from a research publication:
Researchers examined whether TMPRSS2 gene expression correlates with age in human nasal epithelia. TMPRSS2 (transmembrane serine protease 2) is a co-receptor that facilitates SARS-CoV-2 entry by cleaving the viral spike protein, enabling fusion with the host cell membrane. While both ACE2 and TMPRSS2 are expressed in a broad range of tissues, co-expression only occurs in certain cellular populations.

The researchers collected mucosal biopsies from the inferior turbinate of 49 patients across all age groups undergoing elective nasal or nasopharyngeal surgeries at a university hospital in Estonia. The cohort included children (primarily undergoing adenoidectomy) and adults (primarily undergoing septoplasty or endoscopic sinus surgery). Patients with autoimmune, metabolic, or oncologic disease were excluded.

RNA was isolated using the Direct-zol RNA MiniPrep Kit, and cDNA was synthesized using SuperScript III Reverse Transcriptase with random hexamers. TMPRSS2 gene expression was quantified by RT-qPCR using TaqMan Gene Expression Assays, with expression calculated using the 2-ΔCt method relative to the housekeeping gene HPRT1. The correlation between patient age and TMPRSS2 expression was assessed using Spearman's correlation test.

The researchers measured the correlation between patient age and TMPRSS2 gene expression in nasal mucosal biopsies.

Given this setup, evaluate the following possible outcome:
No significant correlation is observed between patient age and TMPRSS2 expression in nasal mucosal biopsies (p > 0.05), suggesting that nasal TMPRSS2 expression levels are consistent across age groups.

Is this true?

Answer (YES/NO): YES